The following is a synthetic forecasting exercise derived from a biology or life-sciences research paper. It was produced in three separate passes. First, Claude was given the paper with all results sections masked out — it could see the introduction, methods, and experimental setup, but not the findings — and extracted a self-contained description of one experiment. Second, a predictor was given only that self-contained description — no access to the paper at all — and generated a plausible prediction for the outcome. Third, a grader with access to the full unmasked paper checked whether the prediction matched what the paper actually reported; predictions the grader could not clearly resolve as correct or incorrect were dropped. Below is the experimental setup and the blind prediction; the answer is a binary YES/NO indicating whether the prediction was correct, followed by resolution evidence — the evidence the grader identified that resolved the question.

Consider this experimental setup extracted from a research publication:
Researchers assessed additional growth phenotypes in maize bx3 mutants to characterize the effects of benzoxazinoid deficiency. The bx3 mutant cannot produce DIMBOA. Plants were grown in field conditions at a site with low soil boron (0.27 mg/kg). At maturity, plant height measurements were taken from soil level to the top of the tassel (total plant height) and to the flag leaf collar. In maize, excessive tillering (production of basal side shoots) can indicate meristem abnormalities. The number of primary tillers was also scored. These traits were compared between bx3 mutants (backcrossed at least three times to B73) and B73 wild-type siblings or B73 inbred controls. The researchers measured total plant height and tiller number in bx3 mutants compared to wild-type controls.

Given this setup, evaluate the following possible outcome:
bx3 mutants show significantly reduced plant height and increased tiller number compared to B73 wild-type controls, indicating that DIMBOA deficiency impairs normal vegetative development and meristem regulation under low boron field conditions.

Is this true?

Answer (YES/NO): NO